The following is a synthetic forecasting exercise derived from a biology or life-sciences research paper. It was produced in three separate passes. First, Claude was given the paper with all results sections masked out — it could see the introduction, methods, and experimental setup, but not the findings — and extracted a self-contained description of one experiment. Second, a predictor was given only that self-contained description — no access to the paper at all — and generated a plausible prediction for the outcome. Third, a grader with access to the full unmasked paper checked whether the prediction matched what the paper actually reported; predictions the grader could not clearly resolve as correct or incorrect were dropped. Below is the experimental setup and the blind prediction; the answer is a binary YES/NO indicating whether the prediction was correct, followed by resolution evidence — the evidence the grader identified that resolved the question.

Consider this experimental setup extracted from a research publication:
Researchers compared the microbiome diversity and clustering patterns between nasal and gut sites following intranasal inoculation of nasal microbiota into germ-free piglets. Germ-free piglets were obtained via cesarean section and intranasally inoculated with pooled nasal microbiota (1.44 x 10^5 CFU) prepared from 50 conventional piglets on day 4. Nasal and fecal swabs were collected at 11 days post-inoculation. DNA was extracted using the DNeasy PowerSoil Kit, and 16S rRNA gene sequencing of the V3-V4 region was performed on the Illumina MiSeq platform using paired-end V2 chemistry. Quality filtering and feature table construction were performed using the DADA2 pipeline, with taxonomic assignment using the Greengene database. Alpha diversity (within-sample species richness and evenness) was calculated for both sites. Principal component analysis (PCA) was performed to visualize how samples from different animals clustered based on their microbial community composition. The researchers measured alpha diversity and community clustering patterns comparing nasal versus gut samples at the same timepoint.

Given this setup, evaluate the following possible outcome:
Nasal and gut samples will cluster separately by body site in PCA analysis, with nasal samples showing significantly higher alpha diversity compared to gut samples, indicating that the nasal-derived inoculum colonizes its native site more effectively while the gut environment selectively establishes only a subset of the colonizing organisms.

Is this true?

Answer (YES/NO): YES